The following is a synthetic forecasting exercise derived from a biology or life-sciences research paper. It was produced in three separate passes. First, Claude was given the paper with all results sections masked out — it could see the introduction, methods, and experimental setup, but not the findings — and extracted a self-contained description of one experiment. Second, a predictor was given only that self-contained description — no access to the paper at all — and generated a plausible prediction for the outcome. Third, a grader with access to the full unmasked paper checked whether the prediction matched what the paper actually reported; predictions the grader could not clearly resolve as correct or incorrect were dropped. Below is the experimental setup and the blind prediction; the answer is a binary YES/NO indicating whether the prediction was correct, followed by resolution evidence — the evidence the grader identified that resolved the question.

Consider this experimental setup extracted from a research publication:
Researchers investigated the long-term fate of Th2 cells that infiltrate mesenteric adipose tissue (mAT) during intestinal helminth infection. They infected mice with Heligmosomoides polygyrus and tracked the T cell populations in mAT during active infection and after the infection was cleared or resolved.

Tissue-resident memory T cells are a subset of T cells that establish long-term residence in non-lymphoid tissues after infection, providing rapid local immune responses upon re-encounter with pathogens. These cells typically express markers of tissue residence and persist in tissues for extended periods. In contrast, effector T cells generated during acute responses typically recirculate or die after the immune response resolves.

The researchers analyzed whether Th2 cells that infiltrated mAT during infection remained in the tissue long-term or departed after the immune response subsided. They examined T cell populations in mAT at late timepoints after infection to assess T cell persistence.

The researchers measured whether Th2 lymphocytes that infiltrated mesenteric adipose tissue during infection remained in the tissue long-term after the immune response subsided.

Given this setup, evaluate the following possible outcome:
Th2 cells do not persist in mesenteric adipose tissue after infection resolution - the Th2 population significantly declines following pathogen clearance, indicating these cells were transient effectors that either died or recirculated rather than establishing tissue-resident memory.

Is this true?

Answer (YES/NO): NO